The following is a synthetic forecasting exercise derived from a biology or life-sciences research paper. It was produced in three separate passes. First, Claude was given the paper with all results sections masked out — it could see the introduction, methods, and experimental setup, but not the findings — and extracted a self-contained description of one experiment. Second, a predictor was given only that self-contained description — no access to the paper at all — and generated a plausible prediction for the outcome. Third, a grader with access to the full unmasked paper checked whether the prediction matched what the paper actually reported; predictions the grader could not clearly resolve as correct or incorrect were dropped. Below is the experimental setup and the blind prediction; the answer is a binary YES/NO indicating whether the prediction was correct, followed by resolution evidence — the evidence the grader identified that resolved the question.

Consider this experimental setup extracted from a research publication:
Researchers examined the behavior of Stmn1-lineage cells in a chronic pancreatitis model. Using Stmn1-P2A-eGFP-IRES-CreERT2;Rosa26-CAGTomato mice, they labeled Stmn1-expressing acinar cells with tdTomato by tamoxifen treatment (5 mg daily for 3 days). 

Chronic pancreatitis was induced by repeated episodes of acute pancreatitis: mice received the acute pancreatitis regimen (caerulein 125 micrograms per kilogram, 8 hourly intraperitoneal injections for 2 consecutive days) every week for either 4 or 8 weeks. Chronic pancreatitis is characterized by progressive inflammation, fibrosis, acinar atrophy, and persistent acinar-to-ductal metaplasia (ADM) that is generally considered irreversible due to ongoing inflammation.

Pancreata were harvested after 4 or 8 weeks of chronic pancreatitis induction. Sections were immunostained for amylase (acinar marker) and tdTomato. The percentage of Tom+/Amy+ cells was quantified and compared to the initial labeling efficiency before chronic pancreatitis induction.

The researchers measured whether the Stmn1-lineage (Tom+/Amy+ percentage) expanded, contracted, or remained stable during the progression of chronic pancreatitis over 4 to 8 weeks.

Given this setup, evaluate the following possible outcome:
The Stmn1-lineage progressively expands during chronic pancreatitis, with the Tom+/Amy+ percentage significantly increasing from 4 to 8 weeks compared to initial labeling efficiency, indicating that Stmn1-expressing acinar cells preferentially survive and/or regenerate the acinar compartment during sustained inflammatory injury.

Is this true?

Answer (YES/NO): NO